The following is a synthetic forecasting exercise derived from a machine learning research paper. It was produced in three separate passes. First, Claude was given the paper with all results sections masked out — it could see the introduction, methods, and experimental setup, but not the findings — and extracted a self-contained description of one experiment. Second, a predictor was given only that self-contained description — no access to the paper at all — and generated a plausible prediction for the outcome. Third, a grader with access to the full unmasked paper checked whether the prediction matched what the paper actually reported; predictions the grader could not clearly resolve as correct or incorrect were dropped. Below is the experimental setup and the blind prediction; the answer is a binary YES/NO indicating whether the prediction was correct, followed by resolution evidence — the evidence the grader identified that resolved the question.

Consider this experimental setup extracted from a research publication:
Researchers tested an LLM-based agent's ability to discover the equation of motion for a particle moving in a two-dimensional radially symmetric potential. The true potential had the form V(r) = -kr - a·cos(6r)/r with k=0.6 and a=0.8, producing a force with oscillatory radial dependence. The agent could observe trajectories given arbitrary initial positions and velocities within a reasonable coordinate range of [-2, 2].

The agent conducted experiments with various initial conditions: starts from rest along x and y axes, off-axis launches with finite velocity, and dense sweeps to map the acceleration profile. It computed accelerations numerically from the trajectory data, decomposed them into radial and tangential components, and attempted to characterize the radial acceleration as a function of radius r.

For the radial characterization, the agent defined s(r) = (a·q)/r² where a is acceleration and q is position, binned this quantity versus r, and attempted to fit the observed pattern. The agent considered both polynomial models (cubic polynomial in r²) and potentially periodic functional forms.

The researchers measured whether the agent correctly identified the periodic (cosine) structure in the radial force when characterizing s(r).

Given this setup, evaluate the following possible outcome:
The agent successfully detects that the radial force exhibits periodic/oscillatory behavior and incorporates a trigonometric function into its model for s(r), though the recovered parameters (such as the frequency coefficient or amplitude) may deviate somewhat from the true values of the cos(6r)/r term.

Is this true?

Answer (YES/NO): NO